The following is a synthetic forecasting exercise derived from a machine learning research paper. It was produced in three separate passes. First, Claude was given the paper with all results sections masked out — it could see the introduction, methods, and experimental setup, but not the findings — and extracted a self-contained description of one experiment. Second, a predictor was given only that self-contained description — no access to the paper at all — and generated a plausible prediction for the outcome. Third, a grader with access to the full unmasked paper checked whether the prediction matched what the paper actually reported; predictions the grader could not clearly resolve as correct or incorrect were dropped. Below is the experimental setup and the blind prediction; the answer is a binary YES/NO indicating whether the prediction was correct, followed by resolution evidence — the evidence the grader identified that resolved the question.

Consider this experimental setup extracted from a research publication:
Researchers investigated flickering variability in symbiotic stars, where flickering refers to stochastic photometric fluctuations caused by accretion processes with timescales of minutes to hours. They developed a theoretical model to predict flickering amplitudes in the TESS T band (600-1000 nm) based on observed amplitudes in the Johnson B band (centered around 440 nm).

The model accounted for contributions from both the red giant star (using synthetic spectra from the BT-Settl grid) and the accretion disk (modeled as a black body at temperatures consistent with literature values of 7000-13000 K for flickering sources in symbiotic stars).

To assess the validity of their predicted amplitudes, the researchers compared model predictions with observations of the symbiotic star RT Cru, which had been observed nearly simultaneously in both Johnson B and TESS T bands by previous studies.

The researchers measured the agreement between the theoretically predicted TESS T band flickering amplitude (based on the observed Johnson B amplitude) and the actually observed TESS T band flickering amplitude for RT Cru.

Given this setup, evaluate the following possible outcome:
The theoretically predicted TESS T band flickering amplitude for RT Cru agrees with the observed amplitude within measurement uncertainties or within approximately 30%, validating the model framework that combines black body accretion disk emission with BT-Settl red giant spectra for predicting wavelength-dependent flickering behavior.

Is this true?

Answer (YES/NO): NO